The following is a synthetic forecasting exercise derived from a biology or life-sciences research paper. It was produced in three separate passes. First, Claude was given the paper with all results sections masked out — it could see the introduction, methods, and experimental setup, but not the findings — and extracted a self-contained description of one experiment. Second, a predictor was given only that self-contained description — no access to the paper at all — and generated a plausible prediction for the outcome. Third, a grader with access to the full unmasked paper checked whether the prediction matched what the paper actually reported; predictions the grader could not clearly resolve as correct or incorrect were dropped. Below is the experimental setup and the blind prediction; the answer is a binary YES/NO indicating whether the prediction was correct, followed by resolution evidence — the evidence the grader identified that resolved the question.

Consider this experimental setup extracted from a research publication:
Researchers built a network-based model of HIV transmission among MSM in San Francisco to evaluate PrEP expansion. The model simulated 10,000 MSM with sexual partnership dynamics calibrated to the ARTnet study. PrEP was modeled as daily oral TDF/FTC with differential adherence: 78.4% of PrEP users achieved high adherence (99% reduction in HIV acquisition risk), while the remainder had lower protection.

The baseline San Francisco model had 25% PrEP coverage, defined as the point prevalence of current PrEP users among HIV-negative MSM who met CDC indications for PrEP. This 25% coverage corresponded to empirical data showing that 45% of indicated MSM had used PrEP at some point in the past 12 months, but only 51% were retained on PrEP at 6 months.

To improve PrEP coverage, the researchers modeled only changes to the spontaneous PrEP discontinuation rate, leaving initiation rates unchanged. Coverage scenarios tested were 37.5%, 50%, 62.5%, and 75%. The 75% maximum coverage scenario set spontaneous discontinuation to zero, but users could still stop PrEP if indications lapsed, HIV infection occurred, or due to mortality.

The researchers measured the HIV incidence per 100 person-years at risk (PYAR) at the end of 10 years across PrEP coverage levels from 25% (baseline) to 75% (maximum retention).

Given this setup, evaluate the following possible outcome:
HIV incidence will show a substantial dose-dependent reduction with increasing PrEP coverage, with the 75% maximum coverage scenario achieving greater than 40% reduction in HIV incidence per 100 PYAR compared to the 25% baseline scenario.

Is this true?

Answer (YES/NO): YES